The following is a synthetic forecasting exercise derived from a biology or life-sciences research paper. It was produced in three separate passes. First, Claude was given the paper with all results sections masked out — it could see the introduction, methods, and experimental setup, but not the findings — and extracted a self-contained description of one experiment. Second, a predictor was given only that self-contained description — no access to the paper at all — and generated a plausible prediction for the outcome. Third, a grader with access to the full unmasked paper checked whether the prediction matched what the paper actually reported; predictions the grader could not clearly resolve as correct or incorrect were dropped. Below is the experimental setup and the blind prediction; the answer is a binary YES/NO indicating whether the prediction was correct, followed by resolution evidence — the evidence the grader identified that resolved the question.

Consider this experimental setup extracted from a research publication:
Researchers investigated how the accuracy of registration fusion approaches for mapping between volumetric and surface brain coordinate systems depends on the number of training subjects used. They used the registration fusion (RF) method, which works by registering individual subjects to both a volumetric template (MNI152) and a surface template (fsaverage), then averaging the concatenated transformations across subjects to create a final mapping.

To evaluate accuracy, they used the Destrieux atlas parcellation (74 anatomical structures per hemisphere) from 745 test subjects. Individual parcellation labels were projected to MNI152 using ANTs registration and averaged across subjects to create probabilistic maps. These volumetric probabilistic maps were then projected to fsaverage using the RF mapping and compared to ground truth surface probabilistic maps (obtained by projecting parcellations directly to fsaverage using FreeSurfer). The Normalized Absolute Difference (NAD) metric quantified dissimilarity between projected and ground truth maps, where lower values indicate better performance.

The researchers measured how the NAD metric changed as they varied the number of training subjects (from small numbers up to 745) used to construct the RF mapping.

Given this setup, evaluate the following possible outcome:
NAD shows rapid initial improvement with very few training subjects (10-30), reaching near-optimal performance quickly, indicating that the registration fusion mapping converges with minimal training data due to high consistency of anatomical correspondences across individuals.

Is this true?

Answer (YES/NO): NO